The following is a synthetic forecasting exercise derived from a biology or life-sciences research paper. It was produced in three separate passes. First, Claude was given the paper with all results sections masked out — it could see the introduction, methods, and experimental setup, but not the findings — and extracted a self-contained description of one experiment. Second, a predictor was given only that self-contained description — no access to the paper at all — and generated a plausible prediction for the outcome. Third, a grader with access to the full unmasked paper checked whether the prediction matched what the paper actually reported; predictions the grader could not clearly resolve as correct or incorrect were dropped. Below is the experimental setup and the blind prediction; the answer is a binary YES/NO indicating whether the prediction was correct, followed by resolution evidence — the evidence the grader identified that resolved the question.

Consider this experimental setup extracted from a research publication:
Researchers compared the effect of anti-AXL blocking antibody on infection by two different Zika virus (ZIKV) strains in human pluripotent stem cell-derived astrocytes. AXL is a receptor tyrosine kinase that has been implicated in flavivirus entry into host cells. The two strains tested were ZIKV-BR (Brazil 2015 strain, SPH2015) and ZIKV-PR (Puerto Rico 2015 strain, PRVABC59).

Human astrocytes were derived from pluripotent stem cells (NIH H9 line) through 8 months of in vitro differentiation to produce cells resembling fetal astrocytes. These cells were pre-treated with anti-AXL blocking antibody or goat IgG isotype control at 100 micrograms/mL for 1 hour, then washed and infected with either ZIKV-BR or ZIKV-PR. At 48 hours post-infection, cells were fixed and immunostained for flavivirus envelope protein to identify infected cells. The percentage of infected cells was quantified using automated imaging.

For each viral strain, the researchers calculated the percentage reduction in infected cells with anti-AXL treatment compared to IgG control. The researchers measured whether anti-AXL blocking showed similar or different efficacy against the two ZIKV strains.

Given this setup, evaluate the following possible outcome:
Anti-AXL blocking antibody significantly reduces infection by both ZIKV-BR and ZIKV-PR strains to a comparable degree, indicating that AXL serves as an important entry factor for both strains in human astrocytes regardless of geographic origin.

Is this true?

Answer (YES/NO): NO